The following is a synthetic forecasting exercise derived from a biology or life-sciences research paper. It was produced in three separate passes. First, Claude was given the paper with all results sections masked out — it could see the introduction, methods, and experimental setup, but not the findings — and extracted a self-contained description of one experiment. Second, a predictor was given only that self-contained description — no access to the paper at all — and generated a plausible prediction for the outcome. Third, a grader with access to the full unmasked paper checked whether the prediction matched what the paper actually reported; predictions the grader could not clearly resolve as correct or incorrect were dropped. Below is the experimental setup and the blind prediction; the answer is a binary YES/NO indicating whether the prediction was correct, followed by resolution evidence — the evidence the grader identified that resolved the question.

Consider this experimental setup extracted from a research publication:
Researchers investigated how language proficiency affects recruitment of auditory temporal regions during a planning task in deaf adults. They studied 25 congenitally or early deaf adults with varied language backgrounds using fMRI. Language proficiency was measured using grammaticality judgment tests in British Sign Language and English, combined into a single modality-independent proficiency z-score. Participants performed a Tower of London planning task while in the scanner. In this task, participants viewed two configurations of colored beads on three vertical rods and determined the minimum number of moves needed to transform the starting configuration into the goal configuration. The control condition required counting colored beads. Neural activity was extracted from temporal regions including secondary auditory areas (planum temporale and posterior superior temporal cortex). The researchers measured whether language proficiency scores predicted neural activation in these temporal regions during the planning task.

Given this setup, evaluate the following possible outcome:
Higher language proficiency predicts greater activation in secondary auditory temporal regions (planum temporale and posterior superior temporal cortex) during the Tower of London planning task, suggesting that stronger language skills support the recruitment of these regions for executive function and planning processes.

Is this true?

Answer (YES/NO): YES